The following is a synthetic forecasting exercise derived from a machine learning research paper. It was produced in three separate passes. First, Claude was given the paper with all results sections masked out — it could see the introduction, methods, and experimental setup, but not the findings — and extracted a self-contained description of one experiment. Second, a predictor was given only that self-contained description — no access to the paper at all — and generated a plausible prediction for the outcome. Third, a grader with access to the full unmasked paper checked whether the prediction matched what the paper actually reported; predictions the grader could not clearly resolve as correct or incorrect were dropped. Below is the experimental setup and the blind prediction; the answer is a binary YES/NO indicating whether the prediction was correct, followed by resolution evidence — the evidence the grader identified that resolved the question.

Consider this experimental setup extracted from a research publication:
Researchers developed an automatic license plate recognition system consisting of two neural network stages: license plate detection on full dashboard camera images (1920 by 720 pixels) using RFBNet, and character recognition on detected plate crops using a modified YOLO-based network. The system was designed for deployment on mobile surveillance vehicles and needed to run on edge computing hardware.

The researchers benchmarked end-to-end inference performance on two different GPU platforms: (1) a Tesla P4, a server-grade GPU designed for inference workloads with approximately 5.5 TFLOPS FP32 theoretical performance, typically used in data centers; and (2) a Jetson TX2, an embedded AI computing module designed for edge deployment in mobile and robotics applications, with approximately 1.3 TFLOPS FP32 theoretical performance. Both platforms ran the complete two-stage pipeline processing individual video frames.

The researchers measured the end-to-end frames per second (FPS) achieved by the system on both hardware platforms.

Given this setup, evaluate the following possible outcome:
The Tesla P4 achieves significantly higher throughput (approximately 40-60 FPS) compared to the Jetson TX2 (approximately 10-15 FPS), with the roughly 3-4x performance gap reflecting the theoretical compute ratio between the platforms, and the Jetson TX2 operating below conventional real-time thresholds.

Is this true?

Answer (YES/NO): NO